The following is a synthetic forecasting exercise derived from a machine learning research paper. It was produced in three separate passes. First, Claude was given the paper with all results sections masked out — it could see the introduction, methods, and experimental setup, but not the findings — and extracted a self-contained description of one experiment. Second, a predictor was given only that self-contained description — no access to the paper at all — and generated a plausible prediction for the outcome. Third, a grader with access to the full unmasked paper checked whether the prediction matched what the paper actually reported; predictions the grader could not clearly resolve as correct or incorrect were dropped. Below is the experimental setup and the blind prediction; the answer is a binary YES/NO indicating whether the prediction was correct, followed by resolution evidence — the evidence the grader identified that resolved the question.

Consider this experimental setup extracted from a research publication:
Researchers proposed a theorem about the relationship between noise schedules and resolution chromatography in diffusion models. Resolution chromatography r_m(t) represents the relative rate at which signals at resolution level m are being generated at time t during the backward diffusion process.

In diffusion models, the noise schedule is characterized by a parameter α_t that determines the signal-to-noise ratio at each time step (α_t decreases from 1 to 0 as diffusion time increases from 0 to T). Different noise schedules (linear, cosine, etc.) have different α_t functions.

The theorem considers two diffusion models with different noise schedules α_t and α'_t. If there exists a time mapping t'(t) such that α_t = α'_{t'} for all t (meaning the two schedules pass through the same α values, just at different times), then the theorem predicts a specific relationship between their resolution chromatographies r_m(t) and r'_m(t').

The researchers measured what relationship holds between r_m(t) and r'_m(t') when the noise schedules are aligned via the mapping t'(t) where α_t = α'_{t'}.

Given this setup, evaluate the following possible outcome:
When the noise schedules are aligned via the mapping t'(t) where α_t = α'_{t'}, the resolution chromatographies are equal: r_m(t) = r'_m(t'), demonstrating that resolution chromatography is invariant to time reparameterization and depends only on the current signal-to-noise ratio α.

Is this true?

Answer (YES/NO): YES